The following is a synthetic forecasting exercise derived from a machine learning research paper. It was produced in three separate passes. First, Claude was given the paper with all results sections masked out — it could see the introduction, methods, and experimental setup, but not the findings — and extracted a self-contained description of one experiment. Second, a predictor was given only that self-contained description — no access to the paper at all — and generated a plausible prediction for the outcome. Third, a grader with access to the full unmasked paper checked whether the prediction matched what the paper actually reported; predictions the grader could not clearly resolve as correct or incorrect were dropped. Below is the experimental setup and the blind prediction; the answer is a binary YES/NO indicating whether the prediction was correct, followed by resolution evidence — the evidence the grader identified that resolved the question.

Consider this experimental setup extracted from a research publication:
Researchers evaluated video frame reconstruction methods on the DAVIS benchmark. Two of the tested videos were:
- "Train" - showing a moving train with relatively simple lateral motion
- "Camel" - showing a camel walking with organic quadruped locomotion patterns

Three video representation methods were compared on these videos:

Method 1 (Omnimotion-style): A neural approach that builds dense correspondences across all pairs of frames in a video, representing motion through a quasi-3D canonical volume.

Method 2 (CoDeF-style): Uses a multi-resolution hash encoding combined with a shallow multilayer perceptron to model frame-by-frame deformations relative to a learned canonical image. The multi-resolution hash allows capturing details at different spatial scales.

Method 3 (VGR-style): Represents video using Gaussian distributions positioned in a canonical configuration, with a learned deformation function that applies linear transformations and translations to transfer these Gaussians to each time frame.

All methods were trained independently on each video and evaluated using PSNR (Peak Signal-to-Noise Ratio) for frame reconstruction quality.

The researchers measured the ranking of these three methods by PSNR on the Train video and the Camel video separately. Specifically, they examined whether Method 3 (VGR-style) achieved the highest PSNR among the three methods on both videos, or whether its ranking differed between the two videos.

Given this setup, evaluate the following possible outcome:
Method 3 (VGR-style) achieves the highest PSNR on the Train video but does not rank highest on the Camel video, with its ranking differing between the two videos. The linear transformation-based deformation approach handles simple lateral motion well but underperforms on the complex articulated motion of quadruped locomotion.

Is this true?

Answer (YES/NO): NO